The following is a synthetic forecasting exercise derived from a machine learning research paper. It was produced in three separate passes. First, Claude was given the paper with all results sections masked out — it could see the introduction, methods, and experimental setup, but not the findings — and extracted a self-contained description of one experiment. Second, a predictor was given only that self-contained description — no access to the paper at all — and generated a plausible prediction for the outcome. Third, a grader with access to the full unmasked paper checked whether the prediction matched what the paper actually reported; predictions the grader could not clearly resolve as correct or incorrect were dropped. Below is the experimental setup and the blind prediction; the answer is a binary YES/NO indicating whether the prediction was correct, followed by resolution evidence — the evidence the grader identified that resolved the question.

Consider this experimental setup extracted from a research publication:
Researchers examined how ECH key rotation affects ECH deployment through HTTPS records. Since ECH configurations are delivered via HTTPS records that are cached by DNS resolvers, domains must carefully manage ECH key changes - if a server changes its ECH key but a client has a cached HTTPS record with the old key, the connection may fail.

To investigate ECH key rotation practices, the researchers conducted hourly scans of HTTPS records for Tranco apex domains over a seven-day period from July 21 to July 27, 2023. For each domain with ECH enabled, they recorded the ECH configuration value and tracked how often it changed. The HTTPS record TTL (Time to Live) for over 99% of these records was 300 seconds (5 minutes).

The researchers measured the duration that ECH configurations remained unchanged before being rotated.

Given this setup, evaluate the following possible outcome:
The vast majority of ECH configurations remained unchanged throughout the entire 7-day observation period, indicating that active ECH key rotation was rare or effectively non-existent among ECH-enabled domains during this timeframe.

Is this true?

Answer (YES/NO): NO